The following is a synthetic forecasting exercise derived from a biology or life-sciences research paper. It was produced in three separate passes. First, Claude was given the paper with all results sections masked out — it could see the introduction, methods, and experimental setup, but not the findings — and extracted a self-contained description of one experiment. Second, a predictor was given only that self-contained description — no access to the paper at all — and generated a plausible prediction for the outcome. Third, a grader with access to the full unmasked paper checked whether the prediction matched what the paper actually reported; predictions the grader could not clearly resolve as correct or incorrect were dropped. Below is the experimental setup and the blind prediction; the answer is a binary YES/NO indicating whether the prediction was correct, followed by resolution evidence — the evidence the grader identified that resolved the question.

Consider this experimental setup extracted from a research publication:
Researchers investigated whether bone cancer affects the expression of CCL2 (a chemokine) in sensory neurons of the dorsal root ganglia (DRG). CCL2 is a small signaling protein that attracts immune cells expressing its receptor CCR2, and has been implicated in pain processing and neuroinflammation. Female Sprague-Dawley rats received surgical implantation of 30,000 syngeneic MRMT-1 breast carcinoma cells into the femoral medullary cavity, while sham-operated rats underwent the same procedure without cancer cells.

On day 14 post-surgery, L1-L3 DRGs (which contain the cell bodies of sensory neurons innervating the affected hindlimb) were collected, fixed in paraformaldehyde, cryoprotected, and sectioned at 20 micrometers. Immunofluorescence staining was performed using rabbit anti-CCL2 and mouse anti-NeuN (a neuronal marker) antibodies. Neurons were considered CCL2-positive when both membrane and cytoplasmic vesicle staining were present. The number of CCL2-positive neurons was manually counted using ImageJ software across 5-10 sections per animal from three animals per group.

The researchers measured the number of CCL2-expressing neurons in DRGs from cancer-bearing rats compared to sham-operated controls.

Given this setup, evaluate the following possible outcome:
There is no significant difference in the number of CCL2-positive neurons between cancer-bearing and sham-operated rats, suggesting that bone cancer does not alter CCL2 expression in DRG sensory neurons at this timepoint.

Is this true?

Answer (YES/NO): NO